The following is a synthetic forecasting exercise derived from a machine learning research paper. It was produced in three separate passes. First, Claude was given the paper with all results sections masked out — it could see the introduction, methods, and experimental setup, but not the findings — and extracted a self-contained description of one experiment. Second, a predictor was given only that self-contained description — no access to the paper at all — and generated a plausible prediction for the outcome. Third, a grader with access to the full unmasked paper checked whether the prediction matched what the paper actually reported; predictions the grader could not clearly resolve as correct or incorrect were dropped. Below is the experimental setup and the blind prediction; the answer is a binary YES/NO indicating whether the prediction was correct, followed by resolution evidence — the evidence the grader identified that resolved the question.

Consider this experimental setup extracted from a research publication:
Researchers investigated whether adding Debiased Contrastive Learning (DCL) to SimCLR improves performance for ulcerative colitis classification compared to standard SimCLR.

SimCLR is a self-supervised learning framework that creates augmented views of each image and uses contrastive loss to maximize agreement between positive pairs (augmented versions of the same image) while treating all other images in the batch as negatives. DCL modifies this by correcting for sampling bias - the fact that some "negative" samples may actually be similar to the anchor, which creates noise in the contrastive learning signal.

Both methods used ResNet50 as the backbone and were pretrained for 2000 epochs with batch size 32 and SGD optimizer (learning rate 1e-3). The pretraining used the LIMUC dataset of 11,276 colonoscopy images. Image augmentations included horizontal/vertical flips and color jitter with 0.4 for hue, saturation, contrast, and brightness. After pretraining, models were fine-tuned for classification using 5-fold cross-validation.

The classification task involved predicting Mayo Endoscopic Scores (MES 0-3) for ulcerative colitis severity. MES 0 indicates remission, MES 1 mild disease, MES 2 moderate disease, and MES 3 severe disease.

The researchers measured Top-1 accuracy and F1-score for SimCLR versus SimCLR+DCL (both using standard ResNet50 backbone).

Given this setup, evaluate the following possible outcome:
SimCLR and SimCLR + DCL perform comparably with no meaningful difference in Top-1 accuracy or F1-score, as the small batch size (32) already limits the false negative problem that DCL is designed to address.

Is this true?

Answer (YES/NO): NO